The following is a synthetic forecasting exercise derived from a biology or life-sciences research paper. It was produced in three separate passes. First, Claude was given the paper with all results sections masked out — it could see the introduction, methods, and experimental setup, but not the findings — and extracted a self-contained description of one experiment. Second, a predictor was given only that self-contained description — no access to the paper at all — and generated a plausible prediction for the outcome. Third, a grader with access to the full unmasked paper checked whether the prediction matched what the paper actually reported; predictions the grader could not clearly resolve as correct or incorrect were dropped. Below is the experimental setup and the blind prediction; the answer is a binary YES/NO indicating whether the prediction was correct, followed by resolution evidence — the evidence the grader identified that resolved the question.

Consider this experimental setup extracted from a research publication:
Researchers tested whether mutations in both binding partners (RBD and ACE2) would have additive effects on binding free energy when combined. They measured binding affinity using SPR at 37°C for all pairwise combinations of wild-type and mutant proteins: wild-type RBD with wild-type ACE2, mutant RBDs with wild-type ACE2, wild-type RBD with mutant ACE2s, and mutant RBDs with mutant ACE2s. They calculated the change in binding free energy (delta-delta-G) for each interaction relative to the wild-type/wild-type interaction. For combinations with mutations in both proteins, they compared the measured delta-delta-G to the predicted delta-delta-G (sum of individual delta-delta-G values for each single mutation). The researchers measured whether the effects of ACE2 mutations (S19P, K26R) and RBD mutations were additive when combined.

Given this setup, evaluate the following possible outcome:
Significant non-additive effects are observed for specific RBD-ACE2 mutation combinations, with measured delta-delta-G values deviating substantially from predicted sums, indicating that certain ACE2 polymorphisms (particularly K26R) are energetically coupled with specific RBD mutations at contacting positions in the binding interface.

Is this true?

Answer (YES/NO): NO